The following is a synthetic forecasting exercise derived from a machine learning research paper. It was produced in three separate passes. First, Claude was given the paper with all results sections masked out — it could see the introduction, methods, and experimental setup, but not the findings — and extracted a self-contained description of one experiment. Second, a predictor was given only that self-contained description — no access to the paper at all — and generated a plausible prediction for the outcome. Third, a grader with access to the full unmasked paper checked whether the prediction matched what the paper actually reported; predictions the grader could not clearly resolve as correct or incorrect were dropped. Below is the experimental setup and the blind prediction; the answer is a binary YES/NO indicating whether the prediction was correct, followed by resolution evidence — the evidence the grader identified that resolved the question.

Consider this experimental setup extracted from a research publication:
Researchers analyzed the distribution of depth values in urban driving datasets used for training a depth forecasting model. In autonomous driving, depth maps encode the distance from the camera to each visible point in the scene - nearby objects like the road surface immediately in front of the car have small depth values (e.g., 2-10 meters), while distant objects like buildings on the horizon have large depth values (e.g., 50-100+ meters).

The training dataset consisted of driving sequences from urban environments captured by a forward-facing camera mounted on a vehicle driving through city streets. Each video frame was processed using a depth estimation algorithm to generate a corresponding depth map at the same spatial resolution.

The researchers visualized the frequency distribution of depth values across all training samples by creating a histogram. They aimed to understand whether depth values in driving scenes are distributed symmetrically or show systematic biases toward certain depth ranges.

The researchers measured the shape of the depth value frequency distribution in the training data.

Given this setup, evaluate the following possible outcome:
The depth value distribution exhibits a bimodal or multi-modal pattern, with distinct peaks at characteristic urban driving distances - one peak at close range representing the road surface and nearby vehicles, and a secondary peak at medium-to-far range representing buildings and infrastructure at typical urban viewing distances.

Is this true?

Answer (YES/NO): NO